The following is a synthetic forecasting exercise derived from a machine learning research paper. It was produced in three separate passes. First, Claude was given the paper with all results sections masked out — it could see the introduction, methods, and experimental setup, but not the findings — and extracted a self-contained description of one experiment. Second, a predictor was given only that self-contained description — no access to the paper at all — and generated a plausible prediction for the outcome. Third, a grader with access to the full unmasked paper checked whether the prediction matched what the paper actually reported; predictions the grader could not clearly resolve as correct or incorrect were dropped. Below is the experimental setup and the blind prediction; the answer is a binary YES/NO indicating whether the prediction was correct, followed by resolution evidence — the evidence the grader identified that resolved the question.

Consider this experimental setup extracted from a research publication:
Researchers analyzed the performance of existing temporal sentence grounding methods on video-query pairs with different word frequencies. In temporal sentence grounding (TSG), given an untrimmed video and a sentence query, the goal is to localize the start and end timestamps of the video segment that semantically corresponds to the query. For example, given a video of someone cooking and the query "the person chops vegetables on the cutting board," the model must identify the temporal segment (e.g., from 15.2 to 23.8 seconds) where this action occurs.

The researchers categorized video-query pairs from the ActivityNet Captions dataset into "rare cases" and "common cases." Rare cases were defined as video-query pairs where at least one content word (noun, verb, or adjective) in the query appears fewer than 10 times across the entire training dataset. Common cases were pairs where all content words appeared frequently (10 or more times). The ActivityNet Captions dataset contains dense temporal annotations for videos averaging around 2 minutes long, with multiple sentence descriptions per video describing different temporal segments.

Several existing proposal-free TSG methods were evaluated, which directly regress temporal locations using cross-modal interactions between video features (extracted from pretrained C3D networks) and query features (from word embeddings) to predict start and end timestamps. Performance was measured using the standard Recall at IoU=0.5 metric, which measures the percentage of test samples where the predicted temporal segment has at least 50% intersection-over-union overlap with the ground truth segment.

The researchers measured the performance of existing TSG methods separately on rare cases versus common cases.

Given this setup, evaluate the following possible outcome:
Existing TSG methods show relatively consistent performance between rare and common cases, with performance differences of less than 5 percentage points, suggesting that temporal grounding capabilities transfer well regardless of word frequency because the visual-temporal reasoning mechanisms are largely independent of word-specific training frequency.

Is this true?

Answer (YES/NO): NO